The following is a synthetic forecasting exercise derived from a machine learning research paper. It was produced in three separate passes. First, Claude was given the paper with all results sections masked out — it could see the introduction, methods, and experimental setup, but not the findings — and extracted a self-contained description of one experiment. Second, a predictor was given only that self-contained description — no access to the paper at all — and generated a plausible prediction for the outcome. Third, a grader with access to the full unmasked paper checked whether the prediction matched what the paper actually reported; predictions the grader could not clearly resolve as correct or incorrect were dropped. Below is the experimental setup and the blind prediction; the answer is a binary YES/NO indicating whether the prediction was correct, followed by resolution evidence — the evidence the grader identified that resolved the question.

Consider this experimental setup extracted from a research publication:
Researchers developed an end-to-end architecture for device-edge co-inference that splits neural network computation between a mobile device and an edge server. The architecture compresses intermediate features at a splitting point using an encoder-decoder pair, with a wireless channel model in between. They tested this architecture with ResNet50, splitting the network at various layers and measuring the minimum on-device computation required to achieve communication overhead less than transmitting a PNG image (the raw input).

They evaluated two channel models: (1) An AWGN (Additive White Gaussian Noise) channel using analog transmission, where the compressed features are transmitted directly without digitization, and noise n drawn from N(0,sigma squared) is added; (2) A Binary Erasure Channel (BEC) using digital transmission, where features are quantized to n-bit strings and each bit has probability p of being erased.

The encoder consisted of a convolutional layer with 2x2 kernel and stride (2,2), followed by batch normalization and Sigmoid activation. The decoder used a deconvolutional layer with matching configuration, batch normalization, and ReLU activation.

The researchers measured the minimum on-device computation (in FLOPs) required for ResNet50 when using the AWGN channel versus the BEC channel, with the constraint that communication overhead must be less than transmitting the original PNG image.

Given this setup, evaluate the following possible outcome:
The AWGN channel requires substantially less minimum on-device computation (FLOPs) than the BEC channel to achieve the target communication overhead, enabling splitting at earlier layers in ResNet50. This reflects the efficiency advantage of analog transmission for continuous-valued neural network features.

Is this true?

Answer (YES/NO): YES